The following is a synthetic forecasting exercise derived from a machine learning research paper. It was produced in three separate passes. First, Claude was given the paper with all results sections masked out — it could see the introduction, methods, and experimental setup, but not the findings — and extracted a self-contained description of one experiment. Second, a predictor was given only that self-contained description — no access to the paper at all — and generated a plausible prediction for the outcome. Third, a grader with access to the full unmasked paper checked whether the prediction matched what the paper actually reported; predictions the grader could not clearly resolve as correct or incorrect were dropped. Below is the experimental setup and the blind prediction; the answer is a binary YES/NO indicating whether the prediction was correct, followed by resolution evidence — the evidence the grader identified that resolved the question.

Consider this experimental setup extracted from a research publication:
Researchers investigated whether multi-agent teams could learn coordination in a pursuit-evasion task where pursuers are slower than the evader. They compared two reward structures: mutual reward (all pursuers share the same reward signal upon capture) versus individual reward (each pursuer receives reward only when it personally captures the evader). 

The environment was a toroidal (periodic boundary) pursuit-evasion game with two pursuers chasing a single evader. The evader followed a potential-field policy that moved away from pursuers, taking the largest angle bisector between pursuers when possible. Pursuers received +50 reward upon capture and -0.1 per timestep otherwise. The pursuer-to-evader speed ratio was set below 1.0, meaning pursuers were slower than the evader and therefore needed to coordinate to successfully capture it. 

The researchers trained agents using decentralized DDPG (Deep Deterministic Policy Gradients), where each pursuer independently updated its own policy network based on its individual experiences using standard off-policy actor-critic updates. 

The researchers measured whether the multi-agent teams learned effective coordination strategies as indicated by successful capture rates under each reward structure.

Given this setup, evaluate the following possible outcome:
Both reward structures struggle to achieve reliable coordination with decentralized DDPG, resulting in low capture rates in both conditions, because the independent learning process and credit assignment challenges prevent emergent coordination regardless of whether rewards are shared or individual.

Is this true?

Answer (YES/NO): NO